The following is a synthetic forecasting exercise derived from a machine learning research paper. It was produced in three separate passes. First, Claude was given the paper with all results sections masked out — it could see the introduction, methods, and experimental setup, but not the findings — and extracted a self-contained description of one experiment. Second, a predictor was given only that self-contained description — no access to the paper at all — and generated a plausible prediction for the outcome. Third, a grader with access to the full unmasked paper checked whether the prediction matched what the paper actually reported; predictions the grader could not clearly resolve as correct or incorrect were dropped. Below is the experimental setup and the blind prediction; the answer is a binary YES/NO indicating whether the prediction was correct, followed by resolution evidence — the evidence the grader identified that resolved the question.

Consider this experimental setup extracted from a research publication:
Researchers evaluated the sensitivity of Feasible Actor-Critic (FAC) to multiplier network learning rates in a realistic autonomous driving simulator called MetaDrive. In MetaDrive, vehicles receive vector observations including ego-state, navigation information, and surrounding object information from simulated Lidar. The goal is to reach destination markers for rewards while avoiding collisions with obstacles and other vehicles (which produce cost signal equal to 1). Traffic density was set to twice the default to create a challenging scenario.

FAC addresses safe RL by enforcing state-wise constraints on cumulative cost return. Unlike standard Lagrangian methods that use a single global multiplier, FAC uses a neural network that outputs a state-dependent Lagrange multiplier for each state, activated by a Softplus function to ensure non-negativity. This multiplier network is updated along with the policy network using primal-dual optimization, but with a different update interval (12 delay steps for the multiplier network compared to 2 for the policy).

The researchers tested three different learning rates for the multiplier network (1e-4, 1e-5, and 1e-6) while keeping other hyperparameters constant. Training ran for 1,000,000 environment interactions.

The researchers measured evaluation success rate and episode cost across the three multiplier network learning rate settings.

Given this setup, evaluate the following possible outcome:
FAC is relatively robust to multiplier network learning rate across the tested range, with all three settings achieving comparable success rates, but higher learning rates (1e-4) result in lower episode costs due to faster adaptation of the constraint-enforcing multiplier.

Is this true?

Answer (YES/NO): NO